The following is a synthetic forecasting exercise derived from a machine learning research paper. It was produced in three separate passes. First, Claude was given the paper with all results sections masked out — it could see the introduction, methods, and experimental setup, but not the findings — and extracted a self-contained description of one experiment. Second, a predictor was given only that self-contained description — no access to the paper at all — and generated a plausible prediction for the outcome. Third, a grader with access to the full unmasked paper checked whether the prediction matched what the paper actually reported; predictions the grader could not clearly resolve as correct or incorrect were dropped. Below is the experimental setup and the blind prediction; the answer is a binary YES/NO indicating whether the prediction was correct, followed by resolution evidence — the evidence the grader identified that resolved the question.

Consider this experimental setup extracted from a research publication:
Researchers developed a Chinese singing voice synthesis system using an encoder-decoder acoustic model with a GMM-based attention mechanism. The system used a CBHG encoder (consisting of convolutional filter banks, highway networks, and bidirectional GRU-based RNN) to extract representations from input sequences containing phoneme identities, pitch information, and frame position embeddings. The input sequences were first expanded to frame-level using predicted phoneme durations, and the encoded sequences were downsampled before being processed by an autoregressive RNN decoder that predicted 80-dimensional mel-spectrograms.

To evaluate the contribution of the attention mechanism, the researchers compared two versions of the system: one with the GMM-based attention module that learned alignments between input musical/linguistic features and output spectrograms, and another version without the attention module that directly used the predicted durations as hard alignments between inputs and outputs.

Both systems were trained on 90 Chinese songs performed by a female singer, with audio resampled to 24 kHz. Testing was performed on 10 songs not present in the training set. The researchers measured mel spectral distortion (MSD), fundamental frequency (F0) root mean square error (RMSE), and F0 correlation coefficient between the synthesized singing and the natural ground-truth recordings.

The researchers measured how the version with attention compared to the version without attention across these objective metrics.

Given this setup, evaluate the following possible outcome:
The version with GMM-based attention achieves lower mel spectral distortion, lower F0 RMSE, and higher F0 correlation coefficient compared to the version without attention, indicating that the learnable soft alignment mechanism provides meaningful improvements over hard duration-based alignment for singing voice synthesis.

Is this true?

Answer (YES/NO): YES